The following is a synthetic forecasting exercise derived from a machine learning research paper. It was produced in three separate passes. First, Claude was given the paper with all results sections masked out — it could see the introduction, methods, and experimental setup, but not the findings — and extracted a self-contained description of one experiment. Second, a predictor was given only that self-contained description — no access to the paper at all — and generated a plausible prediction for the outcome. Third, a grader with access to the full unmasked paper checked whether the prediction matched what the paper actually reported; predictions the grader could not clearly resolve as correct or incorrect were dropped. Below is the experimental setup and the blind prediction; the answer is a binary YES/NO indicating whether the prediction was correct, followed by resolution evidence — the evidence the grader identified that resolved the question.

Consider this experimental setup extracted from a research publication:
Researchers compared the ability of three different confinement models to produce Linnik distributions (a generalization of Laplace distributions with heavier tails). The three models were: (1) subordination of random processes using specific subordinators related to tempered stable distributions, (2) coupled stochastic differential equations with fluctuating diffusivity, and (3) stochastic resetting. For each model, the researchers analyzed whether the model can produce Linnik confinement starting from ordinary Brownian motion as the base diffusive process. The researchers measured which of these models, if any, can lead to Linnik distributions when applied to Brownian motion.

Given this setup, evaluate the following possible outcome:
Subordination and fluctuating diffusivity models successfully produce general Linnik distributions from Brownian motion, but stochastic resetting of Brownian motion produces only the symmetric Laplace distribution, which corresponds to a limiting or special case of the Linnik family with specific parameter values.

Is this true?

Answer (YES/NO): NO